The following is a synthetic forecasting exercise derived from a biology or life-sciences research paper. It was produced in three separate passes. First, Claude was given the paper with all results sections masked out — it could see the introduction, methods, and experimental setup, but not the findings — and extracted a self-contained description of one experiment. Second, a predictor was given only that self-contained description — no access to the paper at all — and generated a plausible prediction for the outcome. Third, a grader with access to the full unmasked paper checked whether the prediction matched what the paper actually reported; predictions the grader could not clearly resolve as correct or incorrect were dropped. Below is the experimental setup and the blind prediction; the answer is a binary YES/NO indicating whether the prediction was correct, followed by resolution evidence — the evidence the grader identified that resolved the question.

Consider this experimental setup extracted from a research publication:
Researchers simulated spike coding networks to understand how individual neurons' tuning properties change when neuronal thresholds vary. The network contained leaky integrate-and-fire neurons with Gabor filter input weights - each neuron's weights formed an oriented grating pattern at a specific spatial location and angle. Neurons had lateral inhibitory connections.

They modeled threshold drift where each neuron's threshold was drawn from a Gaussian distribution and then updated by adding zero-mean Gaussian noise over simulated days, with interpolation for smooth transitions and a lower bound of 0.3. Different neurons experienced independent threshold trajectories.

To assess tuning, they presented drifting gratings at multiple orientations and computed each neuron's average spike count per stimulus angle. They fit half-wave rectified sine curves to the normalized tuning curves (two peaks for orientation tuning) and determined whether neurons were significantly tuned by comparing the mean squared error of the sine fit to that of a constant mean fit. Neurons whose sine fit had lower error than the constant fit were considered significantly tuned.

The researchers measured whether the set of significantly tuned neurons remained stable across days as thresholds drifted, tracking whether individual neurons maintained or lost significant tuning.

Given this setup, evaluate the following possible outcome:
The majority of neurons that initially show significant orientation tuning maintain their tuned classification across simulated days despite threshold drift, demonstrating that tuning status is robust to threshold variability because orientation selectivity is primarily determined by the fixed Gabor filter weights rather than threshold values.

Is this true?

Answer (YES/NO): NO